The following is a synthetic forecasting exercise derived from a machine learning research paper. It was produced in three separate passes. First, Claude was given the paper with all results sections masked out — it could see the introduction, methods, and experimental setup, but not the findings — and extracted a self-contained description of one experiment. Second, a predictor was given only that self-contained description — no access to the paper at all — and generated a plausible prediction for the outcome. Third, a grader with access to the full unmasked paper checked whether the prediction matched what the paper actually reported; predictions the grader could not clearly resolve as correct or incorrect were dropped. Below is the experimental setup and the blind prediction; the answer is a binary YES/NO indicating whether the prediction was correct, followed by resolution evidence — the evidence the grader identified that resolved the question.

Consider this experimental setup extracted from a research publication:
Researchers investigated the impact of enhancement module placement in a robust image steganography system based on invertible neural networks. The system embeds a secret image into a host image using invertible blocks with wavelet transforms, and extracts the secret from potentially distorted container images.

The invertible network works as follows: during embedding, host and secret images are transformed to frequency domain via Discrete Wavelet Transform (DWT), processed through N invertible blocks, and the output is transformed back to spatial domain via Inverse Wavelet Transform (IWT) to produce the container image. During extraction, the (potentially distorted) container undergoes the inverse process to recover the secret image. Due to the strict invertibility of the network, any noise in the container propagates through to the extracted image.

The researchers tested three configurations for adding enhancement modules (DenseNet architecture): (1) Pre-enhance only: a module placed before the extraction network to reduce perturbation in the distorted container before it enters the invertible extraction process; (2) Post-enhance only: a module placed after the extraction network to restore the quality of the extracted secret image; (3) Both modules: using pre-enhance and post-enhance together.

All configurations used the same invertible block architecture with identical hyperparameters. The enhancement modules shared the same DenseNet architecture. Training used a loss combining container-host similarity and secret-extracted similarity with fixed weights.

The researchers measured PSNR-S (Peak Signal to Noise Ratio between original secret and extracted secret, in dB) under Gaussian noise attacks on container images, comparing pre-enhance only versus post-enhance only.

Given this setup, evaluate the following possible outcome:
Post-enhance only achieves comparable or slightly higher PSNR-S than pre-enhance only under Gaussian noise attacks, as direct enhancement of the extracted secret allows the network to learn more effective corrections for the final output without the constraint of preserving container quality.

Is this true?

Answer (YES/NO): YES